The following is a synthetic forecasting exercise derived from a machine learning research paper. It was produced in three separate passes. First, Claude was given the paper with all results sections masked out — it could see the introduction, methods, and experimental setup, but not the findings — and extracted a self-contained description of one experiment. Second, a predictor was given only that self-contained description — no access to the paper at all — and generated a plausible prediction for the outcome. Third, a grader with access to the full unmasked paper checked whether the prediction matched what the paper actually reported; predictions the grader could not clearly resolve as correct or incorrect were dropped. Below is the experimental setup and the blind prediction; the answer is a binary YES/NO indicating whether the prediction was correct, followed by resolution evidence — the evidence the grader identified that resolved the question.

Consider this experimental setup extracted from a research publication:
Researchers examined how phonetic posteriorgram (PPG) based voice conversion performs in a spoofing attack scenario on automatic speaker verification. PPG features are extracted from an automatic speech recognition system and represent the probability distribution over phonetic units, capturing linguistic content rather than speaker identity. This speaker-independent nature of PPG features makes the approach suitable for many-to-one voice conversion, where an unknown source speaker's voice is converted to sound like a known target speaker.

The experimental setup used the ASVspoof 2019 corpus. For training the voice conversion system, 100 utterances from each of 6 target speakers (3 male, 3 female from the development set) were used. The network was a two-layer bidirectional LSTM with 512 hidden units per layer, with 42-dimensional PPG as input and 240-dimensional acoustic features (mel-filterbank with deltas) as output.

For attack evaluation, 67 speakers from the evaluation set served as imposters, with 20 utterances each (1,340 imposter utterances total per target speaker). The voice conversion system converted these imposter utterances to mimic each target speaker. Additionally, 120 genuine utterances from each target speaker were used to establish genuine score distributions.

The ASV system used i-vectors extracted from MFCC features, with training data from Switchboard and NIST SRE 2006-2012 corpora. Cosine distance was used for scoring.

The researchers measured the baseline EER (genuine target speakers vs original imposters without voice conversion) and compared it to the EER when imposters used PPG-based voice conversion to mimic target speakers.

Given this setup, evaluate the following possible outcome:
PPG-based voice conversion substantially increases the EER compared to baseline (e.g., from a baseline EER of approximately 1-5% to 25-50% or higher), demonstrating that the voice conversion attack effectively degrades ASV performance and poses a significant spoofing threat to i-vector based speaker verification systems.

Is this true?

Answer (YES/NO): YES